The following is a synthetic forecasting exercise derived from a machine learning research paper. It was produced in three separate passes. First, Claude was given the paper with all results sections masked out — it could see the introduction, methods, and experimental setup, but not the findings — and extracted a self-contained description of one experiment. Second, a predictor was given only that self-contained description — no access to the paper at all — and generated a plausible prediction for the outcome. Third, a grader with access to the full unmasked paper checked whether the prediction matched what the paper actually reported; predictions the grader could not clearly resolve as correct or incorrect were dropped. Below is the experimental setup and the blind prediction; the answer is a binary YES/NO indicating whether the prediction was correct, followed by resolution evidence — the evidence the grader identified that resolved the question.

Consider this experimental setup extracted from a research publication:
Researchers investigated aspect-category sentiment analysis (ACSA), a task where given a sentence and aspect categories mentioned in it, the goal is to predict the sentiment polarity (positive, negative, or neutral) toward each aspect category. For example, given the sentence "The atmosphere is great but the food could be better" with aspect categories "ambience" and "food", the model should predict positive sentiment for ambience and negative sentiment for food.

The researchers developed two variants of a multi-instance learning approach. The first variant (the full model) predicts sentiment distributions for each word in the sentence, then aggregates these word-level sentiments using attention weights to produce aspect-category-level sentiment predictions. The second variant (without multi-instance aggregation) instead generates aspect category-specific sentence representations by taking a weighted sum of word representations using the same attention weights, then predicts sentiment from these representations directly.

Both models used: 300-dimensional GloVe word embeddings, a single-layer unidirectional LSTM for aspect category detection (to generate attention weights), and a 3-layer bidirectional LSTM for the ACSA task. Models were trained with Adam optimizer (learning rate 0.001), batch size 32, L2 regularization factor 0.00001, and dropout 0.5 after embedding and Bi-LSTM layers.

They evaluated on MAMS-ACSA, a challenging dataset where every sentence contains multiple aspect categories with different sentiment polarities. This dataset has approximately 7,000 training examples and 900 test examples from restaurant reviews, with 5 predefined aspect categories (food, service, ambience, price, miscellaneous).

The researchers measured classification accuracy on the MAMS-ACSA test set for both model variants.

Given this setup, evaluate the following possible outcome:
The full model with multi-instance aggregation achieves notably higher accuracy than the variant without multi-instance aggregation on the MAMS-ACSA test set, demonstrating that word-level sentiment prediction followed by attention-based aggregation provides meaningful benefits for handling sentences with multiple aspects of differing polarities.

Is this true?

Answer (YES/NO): NO